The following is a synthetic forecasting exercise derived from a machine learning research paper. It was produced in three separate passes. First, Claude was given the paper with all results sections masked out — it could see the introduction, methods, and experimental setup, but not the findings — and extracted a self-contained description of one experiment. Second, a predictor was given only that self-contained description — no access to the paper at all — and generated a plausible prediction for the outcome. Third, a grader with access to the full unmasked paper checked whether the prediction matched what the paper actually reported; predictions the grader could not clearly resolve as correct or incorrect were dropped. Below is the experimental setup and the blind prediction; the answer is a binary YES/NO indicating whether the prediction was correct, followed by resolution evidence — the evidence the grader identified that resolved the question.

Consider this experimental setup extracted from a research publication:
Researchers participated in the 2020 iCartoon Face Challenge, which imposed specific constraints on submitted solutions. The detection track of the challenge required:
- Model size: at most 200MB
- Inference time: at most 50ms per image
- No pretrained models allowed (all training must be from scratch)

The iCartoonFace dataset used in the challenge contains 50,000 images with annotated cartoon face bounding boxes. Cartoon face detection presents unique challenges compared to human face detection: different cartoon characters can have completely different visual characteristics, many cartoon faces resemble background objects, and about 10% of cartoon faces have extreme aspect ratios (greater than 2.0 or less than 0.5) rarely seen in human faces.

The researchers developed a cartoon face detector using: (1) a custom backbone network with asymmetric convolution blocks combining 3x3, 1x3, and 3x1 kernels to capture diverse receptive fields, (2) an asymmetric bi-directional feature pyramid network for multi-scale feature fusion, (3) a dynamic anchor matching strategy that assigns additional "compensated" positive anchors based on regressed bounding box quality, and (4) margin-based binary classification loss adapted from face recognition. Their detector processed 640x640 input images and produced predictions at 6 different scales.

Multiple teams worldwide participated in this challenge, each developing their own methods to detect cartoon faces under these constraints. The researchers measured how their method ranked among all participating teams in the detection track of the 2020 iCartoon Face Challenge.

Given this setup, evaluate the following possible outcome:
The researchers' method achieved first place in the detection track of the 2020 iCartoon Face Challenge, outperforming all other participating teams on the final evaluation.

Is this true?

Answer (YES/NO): YES